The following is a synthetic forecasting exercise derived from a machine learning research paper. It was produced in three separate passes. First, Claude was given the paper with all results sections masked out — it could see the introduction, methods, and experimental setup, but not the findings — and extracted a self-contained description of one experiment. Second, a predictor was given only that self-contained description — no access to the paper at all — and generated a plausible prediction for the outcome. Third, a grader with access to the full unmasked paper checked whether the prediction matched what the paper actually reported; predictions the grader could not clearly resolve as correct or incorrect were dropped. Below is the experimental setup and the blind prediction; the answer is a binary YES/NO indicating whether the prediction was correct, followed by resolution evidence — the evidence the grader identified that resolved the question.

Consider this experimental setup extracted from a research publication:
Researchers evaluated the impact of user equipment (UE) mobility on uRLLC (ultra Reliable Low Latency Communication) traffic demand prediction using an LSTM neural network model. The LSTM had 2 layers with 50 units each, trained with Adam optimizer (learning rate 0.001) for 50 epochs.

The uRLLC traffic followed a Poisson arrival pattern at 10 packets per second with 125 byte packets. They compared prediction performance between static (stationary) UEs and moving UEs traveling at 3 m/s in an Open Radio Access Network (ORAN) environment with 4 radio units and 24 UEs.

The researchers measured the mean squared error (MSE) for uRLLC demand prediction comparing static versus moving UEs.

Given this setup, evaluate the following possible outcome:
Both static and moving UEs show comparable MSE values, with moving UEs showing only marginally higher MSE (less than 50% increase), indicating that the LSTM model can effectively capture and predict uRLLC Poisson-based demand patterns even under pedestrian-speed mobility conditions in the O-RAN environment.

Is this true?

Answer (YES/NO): NO